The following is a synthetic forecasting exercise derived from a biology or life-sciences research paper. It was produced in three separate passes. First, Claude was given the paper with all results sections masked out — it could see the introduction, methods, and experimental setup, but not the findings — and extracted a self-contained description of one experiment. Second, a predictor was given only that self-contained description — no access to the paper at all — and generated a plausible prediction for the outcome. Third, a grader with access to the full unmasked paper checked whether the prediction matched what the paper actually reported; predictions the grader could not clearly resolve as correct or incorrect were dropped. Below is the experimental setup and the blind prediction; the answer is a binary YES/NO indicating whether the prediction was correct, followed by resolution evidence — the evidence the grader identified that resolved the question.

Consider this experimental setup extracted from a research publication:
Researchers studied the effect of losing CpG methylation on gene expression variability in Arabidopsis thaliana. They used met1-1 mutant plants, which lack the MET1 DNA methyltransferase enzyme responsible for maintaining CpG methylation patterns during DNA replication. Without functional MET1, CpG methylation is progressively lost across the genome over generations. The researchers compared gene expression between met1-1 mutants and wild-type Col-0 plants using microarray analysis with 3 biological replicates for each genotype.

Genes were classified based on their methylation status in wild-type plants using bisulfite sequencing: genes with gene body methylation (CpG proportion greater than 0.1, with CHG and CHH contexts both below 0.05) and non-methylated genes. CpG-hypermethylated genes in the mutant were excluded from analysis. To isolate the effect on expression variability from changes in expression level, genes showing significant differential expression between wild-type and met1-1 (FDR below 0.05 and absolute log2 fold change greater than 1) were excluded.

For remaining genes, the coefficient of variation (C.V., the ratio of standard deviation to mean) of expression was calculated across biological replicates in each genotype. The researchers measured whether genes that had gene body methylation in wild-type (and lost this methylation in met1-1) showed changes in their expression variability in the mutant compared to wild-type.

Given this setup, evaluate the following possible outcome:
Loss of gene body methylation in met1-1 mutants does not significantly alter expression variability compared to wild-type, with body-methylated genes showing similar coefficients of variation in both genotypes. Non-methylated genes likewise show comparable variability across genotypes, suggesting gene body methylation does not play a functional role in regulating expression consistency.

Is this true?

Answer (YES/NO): NO